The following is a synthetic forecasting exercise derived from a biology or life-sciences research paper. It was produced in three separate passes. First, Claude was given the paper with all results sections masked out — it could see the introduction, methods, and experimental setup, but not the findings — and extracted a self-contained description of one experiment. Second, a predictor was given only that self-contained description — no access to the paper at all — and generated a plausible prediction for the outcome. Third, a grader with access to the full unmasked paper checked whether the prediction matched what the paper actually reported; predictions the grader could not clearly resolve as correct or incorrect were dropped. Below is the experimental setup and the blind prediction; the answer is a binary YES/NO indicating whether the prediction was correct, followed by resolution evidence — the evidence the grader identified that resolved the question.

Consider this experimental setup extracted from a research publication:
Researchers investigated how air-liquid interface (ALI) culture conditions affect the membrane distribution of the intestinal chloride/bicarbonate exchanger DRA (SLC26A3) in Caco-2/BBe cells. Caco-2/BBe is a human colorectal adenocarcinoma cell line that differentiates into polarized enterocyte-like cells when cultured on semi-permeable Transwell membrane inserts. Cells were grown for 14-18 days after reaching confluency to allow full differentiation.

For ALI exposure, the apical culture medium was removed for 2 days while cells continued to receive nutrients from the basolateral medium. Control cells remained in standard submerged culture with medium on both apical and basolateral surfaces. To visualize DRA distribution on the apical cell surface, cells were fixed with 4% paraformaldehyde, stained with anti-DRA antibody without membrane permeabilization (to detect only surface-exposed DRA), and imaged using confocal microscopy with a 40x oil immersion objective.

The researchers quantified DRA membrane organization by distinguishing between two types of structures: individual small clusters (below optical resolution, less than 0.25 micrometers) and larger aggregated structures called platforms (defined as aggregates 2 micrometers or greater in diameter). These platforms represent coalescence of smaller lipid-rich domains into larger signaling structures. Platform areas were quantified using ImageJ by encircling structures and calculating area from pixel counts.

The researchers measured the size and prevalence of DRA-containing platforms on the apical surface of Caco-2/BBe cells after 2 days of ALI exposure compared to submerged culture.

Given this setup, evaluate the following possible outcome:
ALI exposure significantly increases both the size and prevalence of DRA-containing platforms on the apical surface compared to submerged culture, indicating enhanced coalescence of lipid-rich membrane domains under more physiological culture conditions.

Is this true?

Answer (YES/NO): YES